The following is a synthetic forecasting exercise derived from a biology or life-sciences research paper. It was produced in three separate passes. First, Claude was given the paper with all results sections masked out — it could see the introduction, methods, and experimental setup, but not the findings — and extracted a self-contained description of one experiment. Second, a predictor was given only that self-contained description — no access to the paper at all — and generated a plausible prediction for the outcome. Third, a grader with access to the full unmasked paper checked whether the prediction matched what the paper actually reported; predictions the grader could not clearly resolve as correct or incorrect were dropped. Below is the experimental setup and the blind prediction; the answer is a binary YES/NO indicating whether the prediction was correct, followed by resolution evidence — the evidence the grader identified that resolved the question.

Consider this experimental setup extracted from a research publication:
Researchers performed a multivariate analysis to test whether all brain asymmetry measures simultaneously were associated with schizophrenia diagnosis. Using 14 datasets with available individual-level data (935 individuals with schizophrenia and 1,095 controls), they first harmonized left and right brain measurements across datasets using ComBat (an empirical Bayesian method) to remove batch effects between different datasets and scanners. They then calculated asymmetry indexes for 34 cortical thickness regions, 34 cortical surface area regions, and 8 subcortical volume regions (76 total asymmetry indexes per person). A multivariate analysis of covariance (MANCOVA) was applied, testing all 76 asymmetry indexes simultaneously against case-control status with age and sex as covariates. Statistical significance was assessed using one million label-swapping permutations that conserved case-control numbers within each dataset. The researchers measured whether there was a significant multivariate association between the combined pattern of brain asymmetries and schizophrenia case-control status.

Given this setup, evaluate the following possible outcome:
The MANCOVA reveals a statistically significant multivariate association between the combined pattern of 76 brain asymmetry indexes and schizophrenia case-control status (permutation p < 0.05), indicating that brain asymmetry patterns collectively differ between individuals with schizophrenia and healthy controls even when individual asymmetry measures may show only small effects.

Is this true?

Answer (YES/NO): YES